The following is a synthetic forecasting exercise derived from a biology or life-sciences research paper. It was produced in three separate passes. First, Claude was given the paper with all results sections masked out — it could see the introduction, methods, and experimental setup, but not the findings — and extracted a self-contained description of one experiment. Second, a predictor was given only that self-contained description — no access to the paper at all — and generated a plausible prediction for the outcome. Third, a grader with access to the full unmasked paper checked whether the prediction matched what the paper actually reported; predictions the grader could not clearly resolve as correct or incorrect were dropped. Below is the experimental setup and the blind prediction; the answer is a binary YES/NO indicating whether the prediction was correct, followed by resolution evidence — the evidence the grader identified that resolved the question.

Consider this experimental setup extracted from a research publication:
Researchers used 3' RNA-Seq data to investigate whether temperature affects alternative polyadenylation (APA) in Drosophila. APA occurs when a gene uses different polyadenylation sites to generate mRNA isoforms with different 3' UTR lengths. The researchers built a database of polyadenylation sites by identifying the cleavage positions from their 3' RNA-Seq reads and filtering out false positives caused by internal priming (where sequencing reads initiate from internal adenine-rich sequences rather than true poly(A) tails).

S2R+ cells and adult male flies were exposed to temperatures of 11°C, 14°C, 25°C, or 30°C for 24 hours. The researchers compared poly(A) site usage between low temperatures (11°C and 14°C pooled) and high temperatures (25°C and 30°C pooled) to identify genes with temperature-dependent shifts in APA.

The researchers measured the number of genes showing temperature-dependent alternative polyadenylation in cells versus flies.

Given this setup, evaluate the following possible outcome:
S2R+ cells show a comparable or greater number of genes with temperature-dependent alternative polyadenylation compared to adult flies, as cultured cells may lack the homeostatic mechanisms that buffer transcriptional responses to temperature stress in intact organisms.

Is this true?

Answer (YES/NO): YES